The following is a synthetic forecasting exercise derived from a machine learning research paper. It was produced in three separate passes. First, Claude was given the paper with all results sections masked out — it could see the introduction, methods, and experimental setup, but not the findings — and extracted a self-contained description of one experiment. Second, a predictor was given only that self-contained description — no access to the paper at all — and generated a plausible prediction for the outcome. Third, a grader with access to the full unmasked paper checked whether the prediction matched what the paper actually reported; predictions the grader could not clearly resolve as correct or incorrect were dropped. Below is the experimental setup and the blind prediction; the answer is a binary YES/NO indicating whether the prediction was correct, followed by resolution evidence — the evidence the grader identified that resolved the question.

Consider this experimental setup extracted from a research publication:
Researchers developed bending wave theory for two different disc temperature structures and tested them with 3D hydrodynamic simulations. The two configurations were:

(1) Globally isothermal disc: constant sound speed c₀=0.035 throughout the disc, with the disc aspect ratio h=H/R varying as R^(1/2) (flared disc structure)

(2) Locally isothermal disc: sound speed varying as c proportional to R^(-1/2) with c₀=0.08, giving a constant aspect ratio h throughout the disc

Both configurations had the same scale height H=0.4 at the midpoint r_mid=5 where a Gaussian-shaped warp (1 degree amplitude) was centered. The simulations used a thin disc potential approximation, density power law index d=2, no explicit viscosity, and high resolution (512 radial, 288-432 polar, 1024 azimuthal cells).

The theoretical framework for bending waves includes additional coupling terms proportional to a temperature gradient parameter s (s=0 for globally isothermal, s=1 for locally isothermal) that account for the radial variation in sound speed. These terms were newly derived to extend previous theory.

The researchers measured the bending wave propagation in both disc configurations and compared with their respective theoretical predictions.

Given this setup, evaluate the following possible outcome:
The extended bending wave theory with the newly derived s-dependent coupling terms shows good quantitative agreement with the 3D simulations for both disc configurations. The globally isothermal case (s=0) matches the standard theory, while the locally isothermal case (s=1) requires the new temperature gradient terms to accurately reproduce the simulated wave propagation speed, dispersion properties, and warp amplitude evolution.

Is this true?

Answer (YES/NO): YES